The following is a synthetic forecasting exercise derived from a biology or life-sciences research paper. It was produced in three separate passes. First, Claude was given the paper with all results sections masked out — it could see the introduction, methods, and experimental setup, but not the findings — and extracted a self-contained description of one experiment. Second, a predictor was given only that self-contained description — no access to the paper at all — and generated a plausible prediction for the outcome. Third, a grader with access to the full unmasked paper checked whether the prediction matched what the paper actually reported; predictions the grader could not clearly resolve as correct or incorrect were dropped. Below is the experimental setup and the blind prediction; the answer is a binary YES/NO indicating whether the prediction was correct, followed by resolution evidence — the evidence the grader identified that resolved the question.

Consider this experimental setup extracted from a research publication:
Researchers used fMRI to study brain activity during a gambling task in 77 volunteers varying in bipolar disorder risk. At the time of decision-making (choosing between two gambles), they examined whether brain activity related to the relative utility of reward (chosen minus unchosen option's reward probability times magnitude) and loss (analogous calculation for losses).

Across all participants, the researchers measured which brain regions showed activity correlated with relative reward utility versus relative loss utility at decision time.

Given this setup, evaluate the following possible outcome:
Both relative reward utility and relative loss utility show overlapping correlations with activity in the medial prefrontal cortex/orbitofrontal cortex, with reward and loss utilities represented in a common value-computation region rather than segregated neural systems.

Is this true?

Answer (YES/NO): NO